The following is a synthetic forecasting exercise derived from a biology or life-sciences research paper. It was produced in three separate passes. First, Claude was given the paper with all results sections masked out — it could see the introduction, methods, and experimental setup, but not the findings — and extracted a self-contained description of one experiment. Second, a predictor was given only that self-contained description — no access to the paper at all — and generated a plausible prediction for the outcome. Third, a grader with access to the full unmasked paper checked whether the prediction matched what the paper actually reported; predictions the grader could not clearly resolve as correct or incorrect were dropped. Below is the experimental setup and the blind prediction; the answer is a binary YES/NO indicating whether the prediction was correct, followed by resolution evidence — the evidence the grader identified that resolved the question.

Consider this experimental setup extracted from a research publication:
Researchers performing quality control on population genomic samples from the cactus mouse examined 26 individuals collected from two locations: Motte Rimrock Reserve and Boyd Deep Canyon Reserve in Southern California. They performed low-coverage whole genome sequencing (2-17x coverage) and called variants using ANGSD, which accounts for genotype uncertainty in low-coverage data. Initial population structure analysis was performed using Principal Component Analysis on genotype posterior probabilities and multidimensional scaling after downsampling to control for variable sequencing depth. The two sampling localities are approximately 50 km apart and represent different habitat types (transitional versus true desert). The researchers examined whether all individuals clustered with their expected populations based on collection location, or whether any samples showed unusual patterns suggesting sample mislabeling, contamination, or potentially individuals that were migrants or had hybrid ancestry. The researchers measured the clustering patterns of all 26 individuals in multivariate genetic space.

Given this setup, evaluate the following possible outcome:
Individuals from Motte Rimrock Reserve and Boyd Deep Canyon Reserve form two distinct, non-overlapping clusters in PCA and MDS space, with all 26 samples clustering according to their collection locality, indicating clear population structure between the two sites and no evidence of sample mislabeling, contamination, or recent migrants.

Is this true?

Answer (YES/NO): NO